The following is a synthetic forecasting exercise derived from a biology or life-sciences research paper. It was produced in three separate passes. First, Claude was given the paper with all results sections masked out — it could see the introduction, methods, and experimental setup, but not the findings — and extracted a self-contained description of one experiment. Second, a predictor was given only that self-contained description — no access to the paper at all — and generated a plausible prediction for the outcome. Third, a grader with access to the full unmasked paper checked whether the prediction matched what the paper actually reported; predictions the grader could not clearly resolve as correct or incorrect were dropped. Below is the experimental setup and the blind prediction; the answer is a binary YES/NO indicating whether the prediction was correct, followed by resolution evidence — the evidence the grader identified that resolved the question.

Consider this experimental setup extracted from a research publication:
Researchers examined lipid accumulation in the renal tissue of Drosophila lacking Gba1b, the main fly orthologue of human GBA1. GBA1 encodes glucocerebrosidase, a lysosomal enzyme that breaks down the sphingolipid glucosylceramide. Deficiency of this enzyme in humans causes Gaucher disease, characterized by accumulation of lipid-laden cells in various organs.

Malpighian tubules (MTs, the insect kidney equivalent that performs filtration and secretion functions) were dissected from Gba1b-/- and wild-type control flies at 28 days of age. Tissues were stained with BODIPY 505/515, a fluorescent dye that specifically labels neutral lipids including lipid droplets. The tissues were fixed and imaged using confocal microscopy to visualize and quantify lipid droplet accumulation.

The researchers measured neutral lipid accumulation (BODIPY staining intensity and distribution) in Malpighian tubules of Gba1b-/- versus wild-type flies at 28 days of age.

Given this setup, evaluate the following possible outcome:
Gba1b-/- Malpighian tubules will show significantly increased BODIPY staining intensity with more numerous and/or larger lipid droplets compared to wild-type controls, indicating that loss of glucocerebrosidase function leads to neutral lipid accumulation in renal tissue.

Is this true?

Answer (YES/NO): YES